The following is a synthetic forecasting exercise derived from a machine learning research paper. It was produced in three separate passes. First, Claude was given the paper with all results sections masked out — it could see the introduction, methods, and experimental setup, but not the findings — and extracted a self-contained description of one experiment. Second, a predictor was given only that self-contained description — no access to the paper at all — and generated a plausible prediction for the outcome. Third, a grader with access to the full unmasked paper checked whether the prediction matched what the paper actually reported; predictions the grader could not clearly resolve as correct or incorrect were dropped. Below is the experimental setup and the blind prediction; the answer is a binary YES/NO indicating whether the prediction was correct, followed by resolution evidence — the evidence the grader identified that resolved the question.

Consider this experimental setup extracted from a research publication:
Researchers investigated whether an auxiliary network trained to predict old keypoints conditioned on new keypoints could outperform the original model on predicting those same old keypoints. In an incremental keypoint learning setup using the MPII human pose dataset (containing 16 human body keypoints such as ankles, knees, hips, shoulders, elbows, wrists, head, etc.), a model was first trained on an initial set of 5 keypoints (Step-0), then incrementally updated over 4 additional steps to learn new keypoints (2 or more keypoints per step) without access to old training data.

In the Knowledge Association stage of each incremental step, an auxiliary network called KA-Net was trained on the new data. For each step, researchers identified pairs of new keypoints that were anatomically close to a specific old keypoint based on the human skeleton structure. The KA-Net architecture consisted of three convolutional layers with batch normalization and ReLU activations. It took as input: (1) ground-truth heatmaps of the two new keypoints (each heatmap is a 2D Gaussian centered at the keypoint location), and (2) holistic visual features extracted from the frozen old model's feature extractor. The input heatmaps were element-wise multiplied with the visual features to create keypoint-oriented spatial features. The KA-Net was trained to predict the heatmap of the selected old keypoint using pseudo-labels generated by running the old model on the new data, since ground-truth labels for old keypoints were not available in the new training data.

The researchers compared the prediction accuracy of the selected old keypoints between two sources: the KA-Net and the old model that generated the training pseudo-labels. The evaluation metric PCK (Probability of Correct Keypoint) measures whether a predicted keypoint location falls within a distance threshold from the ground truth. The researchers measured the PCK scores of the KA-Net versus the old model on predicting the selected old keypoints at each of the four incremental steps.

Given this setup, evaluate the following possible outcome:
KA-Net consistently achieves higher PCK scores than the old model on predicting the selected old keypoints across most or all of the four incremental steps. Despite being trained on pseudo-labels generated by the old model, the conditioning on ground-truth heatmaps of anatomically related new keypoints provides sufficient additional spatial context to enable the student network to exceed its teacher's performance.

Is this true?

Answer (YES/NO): YES